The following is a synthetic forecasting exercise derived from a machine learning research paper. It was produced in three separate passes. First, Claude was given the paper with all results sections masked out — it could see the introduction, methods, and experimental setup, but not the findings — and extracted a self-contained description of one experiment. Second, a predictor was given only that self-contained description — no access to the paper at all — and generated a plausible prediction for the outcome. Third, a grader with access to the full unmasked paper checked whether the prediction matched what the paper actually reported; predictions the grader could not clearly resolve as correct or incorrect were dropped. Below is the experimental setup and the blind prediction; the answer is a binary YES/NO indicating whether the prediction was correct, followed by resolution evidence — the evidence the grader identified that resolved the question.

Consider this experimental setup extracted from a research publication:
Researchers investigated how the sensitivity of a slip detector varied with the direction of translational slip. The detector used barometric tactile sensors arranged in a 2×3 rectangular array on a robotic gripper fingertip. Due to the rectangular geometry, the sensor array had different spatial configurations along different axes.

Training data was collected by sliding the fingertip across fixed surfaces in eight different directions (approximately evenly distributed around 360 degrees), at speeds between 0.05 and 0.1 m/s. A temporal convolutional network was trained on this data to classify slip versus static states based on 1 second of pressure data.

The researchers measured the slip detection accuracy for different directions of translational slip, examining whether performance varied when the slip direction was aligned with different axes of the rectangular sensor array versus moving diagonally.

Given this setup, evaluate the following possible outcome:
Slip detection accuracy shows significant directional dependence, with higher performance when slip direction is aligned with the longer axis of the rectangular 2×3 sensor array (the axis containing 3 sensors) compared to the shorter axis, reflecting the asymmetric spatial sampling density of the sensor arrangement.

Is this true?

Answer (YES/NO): NO